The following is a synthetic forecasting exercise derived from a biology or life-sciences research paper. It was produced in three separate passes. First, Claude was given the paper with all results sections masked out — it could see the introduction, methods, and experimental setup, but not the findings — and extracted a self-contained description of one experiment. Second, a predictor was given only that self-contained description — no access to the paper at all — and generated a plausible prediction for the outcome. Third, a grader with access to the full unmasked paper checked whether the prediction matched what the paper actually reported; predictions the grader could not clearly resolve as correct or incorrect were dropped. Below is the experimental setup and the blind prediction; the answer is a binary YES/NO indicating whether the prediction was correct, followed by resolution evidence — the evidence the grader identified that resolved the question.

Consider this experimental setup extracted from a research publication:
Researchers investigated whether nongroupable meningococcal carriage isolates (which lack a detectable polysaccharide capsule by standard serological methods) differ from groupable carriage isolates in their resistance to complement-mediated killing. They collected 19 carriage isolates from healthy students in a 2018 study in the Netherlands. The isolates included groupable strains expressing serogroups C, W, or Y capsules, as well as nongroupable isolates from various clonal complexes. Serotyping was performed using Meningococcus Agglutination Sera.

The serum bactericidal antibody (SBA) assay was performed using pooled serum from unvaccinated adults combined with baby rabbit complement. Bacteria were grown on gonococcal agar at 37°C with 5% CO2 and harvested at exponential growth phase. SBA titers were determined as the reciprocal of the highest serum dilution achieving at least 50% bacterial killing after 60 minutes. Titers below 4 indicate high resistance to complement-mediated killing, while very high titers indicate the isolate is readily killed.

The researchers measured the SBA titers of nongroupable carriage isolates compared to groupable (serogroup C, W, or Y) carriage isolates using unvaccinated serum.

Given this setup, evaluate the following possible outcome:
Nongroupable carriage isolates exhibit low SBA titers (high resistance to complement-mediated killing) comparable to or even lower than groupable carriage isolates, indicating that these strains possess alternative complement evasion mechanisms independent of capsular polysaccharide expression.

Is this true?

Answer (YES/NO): NO